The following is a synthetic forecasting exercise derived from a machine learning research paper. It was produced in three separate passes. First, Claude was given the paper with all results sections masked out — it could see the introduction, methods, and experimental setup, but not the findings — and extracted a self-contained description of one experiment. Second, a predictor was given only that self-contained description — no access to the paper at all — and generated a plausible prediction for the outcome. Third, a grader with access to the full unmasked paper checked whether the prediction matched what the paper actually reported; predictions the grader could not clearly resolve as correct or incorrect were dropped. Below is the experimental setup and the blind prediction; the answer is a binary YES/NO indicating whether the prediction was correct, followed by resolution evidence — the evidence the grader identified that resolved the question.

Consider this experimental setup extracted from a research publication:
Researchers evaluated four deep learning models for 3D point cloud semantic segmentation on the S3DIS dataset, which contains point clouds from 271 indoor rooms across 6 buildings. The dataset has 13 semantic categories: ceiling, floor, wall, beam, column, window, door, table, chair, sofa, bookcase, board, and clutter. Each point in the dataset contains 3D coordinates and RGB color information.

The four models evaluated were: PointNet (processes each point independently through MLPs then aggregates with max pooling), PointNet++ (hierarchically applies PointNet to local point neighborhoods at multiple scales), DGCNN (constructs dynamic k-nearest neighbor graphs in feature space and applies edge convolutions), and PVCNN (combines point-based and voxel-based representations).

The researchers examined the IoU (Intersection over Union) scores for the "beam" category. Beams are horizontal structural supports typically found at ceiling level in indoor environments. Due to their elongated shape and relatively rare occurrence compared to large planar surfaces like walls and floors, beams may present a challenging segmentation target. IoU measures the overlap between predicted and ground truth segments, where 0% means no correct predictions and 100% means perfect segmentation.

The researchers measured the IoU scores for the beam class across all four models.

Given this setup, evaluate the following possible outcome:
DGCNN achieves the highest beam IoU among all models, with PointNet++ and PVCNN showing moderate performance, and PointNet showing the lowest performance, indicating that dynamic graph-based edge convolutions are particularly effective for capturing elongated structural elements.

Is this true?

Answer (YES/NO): NO